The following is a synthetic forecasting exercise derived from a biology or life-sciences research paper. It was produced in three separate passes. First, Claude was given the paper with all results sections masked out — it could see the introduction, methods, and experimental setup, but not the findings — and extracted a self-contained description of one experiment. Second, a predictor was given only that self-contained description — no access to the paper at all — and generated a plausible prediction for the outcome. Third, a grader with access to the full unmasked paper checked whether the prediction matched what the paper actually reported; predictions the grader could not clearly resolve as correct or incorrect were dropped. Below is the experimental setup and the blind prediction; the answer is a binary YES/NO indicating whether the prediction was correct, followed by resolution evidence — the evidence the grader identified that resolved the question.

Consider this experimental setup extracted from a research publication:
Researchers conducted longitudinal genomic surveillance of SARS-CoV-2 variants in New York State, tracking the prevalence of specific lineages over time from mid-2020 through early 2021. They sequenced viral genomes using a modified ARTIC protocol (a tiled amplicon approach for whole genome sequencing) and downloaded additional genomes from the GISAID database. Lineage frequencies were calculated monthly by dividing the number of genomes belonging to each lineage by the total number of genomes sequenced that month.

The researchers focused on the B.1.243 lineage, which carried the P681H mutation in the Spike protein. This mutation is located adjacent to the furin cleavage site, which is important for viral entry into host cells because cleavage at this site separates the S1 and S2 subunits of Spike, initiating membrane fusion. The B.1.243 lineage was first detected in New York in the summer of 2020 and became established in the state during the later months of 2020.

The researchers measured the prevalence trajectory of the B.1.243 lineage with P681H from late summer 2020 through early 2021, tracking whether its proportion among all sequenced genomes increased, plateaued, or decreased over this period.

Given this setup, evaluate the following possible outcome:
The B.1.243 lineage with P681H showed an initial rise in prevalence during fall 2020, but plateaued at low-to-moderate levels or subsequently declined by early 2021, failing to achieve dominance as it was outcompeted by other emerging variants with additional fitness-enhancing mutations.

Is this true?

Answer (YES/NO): YES